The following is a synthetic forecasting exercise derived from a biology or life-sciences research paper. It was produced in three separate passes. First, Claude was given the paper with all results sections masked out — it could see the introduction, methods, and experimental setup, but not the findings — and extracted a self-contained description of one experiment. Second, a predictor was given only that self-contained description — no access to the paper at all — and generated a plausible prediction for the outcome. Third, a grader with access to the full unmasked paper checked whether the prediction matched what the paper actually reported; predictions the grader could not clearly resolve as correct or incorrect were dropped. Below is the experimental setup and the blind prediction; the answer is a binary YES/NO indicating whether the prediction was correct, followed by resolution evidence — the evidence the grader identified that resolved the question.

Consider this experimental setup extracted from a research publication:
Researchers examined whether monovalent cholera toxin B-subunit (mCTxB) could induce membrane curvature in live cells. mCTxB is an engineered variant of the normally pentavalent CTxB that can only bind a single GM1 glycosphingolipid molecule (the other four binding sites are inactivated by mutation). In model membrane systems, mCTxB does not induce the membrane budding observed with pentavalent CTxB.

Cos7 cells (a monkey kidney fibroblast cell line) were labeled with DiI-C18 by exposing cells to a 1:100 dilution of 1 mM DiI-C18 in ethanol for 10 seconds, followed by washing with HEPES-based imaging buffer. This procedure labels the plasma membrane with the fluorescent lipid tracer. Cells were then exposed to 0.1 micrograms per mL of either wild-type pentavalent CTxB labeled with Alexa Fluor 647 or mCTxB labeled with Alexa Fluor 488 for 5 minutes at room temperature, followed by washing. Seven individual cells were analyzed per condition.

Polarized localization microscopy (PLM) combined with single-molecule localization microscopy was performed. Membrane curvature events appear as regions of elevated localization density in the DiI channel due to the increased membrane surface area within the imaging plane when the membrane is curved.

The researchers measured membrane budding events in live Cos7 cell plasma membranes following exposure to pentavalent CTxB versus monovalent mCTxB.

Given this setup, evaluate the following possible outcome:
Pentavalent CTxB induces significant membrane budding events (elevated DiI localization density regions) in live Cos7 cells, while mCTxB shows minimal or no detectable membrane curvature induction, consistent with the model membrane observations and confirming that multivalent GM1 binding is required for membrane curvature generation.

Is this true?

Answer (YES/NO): YES